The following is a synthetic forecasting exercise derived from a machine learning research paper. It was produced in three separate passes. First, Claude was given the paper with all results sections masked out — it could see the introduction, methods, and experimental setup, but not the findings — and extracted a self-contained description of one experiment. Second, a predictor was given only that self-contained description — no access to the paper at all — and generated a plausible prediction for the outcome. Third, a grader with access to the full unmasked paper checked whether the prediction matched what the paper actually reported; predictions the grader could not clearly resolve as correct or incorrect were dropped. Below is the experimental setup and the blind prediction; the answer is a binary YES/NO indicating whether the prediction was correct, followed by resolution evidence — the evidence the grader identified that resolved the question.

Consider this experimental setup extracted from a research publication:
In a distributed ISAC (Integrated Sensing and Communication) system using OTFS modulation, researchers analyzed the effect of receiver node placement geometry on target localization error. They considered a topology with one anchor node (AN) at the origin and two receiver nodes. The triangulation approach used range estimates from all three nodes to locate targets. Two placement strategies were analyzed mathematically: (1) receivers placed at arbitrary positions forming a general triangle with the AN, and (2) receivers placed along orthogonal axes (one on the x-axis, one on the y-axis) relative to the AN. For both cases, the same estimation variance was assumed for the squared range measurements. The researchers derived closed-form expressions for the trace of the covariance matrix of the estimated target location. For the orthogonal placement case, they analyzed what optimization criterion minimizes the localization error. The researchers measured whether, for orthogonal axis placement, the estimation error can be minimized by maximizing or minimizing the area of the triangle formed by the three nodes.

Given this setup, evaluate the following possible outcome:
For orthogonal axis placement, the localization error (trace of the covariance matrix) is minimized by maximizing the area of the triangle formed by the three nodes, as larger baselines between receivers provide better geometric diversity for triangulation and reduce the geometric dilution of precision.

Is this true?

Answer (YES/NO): YES